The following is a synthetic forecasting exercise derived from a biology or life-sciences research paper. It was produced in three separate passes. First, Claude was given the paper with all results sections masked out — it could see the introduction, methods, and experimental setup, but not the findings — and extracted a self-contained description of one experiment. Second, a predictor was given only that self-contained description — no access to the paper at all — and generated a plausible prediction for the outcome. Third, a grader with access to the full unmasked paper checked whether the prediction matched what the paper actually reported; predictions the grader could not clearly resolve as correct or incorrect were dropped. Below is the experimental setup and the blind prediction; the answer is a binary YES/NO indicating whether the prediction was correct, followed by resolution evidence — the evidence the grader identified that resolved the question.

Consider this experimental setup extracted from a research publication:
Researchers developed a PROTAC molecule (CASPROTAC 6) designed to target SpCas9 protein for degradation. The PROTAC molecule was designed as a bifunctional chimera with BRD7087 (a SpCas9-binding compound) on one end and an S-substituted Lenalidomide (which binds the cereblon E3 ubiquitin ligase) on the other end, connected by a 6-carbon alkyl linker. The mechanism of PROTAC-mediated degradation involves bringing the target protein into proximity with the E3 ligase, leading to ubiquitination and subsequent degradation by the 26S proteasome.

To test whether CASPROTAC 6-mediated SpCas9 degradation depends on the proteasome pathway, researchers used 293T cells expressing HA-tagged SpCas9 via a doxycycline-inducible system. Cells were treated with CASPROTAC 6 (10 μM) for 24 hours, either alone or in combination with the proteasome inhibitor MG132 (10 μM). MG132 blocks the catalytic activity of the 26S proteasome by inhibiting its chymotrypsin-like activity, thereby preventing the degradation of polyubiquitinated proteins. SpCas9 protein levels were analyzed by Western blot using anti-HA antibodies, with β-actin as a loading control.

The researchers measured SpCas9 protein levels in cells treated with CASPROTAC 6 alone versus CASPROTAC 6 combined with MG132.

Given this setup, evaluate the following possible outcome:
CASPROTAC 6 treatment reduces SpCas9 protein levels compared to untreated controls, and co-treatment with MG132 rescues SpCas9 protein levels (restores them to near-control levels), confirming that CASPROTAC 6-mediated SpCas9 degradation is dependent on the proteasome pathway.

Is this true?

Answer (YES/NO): YES